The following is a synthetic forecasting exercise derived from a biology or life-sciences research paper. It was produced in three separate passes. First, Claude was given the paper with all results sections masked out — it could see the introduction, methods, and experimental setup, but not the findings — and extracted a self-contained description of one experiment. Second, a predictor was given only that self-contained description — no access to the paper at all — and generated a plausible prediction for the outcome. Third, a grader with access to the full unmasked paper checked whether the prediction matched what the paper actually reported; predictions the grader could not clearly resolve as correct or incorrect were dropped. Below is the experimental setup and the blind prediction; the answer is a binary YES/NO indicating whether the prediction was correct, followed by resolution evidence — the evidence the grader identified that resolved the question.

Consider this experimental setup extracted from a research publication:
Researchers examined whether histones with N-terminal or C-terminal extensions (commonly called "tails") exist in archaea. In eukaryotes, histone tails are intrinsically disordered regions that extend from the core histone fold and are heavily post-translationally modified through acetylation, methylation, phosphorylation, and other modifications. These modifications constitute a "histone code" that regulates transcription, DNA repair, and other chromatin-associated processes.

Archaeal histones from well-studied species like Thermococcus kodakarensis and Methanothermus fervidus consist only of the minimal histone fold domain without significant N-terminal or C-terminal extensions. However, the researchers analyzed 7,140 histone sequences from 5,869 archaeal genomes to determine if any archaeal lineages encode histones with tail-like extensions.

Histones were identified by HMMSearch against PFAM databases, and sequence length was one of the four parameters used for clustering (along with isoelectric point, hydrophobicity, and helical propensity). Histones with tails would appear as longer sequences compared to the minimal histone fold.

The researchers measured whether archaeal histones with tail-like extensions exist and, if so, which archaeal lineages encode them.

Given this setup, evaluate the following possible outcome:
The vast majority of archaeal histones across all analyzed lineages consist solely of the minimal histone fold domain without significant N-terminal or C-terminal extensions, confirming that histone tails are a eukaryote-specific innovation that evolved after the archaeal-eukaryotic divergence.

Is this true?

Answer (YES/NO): NO